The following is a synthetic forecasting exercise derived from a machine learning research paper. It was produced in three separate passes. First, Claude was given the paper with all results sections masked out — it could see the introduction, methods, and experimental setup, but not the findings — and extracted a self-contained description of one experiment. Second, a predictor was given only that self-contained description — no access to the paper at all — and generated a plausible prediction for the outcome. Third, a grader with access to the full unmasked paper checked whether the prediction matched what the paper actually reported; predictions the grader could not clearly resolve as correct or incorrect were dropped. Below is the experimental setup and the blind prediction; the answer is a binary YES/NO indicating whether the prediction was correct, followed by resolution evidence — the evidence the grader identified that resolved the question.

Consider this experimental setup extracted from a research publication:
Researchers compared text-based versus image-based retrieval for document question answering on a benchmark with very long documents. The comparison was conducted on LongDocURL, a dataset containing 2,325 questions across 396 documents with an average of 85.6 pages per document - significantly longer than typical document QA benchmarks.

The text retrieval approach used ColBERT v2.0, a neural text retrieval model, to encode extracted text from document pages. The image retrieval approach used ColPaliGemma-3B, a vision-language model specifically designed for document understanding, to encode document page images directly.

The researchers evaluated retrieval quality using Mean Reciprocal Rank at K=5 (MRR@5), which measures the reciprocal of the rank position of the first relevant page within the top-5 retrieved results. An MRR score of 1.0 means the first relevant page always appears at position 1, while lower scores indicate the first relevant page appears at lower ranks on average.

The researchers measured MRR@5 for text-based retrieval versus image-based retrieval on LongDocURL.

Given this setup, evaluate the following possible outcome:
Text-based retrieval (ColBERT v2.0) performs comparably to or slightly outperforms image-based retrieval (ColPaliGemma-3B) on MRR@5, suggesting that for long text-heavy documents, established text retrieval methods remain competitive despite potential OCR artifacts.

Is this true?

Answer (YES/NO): NO